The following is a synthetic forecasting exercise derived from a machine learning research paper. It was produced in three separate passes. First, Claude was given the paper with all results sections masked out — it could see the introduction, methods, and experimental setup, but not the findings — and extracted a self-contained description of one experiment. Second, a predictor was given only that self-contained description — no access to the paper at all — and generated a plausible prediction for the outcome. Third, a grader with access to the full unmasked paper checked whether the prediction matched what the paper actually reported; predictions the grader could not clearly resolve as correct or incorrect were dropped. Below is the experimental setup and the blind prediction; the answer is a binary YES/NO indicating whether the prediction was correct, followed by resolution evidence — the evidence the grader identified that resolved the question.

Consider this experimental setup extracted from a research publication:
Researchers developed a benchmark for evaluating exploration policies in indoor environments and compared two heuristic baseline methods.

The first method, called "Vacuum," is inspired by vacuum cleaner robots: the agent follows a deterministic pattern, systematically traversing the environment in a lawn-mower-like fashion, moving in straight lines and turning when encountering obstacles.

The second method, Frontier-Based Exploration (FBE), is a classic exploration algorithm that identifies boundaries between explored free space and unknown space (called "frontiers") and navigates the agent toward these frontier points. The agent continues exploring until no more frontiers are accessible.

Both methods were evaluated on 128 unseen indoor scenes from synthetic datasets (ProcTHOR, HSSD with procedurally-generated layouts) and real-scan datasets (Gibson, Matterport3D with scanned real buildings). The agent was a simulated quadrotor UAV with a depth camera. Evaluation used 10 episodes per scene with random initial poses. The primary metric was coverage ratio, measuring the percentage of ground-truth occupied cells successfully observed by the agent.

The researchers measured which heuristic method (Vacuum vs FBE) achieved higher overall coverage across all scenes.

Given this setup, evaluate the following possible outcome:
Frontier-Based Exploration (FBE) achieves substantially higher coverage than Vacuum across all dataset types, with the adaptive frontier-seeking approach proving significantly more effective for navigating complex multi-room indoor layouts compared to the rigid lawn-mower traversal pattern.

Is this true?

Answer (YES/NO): YES